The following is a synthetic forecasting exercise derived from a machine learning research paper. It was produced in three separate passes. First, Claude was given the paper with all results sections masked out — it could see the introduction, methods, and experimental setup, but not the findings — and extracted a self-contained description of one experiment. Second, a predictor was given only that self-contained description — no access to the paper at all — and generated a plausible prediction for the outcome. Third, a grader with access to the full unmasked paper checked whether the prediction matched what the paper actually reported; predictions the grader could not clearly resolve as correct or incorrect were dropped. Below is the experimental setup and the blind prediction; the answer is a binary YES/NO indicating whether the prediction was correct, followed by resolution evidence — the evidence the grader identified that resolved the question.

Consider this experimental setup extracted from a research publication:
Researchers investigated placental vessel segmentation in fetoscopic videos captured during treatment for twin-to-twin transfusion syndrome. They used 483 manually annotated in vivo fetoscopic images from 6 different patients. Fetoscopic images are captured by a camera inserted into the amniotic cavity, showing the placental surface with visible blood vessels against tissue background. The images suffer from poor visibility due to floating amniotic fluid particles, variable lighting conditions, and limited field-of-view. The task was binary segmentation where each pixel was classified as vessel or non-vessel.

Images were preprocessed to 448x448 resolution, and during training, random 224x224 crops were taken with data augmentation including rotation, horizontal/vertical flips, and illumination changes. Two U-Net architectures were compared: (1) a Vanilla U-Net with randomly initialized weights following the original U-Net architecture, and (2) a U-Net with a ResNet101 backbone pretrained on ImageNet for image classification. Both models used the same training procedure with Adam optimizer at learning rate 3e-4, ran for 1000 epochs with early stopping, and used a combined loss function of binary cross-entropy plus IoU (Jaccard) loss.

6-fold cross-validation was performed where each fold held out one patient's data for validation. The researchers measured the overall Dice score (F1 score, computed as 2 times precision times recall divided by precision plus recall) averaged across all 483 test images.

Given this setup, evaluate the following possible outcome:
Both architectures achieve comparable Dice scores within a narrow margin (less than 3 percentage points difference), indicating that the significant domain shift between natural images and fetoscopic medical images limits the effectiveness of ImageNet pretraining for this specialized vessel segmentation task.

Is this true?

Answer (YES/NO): NO